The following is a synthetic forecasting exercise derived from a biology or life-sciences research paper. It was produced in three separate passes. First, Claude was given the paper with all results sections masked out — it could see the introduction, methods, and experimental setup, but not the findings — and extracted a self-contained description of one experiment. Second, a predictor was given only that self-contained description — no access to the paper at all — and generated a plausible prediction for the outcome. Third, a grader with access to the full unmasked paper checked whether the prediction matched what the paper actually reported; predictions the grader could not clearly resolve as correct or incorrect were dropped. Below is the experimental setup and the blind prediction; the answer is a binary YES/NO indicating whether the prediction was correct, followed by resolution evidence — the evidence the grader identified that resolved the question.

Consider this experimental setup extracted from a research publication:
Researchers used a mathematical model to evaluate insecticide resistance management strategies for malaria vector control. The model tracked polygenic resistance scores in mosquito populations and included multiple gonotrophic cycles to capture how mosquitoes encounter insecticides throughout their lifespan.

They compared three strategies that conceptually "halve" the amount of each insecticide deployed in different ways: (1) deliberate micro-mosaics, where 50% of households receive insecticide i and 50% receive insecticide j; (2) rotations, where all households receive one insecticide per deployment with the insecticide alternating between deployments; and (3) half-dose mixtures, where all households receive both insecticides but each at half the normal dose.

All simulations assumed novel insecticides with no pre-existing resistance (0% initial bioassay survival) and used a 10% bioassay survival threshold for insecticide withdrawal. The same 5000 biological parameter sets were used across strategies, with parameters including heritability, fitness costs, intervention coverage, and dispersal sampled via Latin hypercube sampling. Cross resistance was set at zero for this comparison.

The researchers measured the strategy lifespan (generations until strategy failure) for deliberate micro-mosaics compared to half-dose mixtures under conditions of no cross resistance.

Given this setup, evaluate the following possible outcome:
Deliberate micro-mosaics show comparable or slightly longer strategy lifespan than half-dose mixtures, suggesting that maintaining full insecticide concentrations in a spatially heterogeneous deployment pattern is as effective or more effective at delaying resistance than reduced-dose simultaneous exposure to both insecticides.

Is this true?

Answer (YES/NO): NO